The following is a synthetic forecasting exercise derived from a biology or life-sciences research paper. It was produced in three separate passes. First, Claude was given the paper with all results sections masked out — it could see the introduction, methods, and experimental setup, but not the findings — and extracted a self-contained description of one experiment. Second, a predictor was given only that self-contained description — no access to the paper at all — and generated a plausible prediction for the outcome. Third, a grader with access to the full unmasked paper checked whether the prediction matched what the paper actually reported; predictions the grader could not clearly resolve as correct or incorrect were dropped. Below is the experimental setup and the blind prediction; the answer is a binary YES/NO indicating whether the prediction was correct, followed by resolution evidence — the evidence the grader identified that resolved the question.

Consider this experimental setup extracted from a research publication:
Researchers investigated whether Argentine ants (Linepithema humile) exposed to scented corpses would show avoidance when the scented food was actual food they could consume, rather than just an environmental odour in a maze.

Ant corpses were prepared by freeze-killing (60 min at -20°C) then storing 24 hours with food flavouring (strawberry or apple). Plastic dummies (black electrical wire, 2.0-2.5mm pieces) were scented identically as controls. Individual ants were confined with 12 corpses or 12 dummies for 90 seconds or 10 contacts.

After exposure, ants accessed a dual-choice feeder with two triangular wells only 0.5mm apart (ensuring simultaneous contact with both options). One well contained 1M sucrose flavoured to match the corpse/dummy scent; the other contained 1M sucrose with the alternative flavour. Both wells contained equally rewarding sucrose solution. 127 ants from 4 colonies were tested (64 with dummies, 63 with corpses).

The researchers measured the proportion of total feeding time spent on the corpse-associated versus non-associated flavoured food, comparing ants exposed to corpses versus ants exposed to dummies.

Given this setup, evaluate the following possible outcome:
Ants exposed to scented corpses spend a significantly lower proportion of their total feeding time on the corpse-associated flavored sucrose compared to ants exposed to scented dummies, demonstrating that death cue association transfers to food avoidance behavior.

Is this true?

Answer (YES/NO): NO